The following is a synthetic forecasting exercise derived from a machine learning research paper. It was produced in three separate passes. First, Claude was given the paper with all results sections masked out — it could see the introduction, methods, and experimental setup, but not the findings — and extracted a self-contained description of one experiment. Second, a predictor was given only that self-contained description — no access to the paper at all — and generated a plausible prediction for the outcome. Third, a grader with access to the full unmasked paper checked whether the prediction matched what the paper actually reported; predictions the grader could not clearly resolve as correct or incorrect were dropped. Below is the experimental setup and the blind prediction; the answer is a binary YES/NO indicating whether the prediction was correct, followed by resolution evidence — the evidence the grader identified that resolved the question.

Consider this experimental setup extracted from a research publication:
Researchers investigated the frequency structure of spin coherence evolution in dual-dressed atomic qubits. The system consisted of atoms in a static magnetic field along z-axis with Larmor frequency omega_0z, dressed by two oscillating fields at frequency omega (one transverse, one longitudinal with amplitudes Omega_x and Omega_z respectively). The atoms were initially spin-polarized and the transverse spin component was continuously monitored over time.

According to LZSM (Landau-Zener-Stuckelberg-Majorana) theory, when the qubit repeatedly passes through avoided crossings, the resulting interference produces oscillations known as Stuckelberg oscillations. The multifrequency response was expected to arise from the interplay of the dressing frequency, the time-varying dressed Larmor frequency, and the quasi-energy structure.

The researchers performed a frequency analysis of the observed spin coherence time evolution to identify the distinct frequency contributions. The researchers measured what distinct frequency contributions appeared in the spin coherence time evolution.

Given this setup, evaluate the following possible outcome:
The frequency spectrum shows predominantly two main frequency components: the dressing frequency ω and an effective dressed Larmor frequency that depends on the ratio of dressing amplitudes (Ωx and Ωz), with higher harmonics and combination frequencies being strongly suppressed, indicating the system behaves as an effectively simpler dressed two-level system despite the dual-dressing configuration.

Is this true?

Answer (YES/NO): NO